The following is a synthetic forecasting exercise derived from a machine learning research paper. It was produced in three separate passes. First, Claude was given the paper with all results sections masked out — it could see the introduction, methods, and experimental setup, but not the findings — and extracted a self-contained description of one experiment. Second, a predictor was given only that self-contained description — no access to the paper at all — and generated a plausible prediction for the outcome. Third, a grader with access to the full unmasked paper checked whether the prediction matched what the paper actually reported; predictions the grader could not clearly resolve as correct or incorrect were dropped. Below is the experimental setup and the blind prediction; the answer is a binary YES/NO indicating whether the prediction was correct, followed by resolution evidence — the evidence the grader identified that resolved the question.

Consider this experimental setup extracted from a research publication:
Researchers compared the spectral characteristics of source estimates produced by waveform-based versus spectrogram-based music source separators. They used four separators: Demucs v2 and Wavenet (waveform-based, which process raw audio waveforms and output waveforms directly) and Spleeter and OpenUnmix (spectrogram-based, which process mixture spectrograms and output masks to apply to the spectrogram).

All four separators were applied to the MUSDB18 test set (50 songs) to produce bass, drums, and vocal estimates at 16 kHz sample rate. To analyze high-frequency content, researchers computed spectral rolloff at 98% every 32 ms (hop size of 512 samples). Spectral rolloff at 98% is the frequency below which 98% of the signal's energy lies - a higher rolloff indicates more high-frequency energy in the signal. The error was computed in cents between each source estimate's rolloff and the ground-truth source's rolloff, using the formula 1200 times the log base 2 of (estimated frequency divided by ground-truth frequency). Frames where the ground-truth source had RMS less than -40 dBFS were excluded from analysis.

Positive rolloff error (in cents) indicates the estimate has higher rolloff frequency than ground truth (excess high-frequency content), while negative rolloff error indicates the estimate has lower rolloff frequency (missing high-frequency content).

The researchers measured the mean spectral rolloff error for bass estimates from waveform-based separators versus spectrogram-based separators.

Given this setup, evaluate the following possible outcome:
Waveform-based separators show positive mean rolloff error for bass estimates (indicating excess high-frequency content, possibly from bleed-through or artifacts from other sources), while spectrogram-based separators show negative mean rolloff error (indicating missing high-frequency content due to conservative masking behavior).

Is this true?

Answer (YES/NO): YES